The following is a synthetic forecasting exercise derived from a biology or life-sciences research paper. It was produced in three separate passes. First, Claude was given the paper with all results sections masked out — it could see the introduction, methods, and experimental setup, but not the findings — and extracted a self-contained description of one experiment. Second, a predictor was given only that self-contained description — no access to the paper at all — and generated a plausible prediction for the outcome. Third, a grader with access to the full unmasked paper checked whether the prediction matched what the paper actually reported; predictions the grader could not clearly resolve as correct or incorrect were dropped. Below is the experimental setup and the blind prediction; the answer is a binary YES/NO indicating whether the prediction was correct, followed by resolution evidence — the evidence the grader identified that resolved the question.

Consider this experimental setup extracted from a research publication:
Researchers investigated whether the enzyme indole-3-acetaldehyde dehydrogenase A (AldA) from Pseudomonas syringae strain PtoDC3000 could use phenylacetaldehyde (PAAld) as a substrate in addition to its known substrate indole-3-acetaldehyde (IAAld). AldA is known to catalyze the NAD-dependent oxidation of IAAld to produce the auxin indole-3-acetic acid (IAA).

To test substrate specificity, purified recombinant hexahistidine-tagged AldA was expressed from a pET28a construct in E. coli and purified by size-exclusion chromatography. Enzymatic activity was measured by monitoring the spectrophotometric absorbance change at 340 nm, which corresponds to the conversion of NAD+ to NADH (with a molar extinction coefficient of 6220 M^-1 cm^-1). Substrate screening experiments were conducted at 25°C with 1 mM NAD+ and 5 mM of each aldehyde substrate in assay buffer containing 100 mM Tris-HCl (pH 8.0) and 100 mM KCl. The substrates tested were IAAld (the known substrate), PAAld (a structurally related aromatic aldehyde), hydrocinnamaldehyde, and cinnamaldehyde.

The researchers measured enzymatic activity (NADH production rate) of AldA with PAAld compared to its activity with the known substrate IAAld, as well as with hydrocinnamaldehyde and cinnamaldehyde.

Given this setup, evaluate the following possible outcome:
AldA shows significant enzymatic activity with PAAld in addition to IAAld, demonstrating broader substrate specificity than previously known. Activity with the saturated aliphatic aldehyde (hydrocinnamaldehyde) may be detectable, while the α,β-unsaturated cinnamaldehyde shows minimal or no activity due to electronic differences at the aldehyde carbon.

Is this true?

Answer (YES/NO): YES